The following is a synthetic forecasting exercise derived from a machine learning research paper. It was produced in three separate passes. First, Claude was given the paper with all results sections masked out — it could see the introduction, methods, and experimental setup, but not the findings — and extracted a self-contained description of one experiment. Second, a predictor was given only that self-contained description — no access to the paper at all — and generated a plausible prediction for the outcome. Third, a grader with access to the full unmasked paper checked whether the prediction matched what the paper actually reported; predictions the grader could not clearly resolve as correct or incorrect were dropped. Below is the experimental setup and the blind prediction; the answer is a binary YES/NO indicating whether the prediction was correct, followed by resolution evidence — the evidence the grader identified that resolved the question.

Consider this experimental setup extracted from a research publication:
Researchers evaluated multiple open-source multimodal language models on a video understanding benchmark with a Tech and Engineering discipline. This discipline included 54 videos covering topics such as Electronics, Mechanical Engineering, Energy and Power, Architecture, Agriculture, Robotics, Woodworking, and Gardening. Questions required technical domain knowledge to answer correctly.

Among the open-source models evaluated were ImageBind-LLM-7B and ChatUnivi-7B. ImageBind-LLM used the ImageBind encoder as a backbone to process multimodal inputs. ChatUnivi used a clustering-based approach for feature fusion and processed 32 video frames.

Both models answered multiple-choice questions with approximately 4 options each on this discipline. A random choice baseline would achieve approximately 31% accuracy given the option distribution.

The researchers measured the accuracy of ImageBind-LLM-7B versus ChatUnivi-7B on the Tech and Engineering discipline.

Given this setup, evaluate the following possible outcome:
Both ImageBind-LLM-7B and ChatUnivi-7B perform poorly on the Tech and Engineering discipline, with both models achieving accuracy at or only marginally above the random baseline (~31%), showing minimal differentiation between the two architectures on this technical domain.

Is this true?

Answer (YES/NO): NO